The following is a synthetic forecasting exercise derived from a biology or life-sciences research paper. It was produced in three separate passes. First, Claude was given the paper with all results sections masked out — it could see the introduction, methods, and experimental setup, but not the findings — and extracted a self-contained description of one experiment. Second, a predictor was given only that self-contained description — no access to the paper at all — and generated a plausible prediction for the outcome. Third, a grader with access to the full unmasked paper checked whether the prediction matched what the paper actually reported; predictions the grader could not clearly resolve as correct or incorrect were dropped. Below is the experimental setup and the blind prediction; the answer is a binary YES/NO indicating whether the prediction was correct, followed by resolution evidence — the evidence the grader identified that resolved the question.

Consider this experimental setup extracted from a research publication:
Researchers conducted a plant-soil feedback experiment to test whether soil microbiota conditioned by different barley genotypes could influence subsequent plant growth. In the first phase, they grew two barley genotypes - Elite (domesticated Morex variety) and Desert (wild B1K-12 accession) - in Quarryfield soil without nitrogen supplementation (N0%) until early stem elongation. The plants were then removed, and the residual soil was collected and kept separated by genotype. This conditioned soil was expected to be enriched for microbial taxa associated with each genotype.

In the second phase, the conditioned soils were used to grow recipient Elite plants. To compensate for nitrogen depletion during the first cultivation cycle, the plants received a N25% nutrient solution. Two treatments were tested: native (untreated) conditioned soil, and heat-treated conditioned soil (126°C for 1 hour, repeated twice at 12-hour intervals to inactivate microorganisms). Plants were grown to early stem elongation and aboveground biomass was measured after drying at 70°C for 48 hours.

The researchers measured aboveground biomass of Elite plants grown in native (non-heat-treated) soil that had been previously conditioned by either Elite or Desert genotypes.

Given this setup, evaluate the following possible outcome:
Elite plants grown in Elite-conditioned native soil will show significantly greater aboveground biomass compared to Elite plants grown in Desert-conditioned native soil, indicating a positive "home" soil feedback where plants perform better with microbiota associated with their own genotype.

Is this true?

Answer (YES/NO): NO